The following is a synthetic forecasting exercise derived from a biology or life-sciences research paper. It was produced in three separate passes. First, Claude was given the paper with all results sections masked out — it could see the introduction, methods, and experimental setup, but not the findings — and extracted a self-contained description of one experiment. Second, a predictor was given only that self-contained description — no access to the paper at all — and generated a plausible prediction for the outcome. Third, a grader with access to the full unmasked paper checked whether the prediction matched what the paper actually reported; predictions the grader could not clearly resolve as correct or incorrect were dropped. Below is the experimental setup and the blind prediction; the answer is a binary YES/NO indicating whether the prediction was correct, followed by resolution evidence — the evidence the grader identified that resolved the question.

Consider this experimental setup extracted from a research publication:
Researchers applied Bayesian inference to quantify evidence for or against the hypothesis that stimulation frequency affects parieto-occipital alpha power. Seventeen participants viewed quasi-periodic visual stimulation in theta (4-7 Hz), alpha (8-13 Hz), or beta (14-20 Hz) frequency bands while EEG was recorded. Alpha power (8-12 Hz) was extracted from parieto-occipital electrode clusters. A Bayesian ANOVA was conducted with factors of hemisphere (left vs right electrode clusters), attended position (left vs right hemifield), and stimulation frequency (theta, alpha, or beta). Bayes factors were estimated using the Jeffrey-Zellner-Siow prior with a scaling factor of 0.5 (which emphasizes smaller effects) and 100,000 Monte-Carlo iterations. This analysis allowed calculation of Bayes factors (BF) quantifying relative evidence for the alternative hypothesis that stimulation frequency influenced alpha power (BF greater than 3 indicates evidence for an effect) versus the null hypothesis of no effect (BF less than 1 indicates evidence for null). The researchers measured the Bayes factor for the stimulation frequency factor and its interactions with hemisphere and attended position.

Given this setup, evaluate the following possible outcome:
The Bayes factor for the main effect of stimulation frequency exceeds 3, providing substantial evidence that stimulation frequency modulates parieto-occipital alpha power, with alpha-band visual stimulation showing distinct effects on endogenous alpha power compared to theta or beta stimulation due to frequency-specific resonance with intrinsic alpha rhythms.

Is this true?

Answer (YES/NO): NO